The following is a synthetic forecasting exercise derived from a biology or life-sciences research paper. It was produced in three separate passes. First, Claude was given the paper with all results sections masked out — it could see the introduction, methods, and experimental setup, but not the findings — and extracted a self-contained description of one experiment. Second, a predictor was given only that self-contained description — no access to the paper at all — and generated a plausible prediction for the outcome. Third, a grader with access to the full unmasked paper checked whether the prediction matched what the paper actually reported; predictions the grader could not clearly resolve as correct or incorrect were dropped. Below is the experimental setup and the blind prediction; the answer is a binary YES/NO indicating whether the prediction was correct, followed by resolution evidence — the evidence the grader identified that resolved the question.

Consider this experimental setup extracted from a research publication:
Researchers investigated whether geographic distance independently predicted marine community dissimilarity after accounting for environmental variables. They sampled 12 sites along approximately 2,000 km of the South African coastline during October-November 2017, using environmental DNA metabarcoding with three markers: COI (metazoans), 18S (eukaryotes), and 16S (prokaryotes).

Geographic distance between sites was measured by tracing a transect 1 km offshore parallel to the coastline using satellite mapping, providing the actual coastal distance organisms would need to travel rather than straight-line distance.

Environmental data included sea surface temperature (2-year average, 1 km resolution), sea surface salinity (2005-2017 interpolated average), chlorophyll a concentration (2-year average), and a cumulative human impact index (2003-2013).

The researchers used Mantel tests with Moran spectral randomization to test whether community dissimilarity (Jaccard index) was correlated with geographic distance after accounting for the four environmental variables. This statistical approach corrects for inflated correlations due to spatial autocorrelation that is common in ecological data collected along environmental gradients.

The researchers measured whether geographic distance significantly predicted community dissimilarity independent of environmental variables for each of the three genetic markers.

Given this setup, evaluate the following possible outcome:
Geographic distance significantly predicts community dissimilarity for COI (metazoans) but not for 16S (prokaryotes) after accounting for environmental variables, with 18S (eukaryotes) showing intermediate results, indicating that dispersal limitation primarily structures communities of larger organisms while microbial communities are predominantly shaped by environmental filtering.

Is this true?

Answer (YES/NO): NO